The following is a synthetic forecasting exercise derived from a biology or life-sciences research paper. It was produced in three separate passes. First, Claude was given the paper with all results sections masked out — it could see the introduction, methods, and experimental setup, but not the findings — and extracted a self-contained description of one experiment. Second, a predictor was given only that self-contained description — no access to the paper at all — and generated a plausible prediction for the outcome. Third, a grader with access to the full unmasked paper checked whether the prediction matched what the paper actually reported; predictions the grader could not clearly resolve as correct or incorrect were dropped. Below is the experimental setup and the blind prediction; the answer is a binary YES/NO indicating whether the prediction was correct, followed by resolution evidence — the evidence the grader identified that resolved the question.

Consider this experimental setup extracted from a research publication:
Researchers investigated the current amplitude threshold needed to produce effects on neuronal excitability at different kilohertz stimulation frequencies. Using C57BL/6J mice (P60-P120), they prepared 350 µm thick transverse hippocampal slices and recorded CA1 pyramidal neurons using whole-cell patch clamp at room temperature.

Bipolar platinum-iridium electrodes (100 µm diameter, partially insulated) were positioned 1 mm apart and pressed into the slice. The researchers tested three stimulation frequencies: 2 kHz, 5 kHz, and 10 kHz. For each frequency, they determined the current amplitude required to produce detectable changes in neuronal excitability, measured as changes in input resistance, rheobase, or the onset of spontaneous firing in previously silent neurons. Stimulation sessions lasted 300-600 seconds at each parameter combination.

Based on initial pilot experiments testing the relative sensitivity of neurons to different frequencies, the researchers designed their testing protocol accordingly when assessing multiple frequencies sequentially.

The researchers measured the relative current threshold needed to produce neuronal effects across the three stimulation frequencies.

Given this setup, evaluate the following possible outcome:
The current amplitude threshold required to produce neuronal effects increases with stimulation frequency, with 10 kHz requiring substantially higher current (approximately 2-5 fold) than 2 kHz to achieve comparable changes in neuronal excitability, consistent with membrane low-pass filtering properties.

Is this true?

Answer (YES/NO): YES